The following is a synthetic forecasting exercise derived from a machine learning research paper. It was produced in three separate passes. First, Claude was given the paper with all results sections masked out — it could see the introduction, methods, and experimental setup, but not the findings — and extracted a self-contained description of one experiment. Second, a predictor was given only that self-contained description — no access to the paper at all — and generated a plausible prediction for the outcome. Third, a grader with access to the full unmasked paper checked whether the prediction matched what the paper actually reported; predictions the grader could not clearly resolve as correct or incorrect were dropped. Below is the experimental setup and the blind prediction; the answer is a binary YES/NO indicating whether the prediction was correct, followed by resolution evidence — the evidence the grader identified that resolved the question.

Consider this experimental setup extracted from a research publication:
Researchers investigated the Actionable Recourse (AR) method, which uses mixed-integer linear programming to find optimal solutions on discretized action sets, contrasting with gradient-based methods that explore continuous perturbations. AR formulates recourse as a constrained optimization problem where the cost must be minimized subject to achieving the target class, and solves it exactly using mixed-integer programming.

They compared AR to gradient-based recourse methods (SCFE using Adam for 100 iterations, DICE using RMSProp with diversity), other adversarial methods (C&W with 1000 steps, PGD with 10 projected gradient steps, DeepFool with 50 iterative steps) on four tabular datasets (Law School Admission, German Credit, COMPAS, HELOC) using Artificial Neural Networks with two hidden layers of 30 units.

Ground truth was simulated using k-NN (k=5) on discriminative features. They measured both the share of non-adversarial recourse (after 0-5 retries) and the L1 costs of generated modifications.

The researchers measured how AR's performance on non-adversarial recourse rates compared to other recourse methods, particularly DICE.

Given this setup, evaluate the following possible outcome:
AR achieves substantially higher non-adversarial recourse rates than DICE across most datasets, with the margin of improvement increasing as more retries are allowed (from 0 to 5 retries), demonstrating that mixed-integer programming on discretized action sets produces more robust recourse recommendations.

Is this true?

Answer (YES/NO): NO